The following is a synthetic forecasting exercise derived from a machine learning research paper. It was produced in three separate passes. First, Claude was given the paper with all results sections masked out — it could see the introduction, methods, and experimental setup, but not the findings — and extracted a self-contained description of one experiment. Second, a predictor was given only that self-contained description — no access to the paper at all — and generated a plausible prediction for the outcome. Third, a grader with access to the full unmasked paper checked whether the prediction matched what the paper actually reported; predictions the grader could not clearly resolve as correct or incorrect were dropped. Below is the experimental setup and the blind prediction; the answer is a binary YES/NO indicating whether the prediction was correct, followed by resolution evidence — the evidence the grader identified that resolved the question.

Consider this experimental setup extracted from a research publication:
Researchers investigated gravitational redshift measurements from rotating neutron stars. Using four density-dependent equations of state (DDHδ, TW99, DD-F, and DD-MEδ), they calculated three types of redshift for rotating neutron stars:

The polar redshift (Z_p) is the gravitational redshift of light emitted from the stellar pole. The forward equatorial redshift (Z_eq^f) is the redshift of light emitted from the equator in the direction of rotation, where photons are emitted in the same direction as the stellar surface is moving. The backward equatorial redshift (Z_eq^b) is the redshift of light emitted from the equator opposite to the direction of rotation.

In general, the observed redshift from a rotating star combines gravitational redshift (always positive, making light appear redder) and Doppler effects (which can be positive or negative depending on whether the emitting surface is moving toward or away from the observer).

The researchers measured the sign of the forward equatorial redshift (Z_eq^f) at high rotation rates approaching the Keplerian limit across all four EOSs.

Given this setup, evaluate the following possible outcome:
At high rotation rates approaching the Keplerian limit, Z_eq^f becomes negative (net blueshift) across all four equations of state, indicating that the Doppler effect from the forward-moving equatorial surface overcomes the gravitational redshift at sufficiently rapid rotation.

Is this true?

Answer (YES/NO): YES